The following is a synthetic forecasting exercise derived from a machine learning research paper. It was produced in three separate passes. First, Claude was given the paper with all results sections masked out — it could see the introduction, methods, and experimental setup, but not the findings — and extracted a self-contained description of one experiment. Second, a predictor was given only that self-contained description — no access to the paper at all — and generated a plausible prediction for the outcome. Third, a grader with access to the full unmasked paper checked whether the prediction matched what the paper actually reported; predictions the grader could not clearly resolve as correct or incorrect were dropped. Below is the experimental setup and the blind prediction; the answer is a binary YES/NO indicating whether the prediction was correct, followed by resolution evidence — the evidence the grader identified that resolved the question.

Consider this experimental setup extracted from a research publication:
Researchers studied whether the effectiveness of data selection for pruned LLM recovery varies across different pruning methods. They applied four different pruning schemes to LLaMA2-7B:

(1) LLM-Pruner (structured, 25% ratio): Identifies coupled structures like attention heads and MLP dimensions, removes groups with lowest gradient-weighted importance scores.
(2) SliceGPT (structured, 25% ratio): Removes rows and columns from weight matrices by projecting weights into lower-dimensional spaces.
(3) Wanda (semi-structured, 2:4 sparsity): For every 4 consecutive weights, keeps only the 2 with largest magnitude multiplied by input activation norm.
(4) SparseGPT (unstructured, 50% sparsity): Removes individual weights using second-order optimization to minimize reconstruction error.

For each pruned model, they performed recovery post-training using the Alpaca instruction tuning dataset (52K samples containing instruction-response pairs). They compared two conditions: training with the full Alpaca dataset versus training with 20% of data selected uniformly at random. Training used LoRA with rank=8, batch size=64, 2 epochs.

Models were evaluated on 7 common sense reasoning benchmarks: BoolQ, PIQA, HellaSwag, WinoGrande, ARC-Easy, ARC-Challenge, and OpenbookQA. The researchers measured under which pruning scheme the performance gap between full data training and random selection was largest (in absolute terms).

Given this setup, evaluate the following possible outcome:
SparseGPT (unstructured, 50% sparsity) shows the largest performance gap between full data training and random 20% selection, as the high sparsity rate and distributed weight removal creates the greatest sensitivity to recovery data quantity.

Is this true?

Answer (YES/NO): NO